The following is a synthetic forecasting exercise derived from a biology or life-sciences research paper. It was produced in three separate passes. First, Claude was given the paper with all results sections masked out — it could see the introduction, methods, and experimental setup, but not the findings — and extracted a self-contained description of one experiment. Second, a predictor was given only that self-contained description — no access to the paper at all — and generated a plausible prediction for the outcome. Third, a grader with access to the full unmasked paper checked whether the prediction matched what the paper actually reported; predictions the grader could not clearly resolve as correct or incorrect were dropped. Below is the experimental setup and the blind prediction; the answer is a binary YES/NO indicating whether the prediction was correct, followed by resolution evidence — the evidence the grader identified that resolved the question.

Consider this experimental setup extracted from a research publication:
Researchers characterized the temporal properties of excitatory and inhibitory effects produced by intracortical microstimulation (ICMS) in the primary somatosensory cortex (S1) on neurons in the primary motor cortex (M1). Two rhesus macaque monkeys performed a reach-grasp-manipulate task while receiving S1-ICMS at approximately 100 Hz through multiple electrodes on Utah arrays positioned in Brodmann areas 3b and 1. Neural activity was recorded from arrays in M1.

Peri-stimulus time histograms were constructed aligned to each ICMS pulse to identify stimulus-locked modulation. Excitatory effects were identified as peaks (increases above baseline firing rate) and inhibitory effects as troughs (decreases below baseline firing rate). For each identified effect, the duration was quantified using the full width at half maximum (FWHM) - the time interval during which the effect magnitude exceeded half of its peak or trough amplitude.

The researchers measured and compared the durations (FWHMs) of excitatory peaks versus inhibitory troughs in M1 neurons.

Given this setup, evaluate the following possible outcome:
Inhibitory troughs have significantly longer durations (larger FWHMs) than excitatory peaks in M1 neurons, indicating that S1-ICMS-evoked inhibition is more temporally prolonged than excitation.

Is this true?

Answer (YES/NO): YES